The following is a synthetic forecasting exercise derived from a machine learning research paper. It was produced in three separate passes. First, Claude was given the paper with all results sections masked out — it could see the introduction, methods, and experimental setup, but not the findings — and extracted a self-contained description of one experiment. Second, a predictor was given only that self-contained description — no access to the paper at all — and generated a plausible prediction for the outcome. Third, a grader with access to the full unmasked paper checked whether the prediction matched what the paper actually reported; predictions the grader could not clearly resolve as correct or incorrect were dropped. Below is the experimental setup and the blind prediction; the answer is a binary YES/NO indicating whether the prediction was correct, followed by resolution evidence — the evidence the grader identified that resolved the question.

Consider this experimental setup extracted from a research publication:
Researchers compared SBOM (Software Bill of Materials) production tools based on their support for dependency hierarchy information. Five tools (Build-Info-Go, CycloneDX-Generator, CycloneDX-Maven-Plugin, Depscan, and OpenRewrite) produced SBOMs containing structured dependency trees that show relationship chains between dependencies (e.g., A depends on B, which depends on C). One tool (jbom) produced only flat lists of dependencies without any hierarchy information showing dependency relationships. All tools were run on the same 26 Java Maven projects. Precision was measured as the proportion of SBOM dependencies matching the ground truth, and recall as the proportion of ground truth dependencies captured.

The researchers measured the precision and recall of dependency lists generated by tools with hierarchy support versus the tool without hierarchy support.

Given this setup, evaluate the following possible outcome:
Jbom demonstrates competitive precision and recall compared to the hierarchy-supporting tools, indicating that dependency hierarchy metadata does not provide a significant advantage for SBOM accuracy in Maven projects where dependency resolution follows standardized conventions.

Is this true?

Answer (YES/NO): NO